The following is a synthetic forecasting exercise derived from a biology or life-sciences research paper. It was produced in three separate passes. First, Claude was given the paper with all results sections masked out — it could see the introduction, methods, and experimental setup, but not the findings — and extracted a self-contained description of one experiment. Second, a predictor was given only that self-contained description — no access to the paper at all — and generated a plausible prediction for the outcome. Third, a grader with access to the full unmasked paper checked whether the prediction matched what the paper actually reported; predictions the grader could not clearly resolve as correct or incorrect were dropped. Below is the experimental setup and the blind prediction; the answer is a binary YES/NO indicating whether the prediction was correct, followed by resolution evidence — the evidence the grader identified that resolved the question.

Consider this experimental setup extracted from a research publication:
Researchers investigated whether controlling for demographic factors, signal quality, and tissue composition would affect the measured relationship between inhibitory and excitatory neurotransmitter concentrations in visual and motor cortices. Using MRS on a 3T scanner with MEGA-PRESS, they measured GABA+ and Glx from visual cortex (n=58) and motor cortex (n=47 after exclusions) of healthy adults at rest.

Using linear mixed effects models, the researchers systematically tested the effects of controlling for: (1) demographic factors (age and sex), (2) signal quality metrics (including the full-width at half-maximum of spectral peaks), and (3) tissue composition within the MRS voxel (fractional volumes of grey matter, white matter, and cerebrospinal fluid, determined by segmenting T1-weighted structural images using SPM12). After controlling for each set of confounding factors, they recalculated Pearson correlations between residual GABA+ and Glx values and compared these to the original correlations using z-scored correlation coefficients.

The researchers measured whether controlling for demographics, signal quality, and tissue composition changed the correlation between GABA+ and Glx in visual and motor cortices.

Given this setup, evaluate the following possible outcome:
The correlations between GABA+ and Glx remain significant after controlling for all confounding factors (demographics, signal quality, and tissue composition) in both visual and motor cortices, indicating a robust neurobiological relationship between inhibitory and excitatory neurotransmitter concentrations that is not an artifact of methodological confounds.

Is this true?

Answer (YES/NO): NO